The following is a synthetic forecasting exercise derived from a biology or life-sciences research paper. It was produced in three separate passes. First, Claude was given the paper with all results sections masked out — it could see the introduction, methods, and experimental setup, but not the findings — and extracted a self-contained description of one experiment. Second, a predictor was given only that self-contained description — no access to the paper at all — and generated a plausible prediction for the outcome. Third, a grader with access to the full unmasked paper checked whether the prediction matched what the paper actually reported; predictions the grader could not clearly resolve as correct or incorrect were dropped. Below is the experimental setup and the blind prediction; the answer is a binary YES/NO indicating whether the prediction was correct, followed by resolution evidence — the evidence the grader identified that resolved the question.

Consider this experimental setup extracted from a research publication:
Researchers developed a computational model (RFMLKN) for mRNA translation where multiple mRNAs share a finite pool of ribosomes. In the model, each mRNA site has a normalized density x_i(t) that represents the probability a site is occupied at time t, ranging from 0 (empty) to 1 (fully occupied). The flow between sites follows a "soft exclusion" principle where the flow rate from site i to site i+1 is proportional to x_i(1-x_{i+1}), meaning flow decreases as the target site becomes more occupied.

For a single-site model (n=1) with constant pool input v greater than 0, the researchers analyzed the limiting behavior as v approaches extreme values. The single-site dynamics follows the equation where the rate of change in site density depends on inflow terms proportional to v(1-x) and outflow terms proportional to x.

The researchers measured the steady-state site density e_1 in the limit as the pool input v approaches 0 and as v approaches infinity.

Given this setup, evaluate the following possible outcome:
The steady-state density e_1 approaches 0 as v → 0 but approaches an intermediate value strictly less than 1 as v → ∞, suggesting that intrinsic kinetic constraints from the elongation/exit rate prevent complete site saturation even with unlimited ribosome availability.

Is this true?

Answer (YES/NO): NO